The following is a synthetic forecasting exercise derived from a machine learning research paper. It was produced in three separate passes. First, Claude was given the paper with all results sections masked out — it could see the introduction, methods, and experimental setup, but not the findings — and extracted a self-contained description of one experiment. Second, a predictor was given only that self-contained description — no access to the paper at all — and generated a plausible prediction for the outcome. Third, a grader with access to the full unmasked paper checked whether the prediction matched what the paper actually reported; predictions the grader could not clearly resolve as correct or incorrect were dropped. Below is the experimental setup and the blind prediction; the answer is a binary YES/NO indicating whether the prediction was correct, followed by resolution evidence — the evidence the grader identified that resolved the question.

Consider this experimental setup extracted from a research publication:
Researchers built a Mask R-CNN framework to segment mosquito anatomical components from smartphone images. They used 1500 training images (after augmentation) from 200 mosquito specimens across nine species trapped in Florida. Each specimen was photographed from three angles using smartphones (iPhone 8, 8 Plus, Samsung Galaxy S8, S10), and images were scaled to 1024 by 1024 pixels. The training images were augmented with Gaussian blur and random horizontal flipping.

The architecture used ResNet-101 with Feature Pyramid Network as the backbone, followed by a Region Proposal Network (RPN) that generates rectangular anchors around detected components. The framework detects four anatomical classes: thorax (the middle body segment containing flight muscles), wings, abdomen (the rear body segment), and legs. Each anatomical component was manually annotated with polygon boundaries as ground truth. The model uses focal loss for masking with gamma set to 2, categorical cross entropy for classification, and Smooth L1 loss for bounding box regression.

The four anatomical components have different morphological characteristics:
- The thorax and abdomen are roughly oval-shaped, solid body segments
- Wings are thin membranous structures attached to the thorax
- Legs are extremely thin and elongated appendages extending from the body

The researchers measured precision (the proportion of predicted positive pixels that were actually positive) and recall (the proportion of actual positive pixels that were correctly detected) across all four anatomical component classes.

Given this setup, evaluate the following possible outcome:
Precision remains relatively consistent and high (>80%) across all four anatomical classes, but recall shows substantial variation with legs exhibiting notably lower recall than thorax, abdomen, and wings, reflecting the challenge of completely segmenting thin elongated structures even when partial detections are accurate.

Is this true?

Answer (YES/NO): YES